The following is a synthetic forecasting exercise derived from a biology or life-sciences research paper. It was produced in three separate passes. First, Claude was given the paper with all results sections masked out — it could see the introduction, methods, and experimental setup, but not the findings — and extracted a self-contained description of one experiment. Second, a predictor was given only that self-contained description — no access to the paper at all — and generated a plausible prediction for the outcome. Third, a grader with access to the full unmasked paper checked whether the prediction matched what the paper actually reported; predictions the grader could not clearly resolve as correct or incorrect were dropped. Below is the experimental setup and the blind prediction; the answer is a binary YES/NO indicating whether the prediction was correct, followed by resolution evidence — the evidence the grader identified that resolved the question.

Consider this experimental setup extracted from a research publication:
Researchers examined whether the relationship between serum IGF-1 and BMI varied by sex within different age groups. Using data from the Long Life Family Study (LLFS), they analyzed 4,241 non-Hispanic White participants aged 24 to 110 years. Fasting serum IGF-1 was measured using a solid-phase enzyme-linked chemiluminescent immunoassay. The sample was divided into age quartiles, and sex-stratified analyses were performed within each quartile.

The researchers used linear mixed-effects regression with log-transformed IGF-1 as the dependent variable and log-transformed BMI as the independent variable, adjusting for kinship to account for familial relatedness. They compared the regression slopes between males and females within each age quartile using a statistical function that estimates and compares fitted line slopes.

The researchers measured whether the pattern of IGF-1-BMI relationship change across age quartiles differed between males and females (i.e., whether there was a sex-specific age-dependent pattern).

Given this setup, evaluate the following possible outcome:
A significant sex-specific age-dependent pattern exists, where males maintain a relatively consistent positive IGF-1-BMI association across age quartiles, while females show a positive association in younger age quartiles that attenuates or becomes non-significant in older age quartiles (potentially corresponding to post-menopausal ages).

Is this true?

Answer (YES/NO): NO